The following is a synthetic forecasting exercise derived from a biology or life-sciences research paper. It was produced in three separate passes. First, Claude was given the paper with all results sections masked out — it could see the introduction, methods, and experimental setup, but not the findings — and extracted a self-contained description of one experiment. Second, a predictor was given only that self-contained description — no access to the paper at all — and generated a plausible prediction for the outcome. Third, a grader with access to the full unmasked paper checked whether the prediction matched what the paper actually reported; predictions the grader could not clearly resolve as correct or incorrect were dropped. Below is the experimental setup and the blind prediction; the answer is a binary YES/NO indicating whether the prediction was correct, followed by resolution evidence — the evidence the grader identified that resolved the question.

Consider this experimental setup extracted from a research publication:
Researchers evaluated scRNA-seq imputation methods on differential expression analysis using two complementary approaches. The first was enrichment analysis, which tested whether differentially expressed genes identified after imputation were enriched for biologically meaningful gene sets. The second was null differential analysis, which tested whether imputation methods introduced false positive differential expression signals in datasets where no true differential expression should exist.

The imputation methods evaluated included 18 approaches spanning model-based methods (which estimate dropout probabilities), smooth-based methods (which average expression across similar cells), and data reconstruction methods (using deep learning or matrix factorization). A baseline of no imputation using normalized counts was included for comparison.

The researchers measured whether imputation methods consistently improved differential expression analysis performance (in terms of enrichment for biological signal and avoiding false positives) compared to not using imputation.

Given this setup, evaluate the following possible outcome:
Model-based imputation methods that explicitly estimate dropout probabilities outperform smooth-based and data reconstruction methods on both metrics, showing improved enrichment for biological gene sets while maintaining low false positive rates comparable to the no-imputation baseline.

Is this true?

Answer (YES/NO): NO